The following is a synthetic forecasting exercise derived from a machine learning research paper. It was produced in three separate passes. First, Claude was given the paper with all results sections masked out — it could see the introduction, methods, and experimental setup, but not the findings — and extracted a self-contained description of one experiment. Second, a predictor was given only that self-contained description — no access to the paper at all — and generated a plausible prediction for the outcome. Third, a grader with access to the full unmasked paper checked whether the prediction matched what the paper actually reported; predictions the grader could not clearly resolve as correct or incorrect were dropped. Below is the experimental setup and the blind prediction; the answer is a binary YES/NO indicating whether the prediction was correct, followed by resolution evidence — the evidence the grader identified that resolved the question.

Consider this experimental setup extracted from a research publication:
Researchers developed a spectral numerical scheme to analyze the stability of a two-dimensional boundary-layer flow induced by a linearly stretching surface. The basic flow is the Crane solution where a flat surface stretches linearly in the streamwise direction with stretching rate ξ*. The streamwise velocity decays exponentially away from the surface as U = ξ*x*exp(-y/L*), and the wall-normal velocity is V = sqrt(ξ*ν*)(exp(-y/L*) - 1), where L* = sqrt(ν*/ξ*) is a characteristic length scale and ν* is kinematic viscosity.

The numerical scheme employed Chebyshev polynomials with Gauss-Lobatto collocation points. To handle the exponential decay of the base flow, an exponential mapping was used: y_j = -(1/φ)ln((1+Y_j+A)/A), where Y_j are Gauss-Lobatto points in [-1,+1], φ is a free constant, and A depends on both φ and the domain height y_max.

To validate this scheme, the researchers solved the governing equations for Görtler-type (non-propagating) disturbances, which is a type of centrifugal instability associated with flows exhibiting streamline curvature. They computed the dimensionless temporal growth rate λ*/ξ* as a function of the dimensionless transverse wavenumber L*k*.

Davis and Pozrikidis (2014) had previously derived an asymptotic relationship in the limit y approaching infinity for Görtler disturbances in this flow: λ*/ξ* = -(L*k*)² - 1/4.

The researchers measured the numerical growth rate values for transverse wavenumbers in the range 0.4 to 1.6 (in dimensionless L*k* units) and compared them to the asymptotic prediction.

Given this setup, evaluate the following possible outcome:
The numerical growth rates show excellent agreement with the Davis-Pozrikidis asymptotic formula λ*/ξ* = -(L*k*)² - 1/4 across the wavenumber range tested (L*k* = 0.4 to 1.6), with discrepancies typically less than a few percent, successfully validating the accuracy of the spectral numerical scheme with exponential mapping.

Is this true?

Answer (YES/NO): YES